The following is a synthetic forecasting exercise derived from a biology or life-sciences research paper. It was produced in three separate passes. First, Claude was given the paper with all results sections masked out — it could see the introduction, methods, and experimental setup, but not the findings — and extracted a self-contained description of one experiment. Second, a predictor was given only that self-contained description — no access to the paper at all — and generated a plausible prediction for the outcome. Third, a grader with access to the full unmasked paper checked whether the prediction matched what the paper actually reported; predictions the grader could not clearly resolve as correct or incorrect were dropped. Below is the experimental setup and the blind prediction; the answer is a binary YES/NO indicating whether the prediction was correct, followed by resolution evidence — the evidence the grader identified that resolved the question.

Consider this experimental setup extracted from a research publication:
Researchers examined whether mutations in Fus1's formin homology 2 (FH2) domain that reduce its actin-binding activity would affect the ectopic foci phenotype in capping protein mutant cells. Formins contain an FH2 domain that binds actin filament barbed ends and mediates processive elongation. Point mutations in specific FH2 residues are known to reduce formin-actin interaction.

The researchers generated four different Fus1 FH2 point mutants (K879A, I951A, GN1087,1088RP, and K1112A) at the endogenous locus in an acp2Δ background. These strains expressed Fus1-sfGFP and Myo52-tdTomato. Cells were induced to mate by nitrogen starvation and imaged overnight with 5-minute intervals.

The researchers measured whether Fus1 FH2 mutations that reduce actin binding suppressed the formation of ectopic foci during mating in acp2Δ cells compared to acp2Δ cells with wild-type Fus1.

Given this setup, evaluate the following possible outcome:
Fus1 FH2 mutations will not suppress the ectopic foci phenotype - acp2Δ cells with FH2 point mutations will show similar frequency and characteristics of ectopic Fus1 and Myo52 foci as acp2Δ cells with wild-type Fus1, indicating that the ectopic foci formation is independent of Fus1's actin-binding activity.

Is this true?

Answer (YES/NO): NO